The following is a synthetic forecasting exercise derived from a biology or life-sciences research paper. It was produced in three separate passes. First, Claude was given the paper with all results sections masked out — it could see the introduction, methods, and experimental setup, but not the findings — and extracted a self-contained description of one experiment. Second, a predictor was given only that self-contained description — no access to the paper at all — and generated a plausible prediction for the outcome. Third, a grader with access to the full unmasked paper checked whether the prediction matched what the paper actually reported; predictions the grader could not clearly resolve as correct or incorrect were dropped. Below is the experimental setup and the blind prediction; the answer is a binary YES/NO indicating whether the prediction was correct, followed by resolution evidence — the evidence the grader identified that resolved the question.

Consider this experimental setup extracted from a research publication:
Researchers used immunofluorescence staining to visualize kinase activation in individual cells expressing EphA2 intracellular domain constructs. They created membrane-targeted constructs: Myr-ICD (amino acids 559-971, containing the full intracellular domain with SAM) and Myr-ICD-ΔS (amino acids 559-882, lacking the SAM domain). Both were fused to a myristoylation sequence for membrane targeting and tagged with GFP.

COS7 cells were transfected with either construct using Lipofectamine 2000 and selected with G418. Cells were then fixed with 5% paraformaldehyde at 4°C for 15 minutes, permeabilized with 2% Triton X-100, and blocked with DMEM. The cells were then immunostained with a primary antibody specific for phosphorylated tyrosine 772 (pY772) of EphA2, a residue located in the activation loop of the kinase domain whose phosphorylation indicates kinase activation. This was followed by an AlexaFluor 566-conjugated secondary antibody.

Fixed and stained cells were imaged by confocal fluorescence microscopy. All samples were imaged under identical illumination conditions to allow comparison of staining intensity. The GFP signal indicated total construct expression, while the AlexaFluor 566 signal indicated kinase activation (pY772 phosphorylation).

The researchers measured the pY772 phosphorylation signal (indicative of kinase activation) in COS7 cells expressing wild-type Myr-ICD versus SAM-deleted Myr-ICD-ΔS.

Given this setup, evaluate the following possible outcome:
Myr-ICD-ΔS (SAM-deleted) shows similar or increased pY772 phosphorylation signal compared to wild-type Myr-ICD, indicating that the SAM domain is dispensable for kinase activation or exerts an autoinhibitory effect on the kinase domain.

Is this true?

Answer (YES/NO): YES